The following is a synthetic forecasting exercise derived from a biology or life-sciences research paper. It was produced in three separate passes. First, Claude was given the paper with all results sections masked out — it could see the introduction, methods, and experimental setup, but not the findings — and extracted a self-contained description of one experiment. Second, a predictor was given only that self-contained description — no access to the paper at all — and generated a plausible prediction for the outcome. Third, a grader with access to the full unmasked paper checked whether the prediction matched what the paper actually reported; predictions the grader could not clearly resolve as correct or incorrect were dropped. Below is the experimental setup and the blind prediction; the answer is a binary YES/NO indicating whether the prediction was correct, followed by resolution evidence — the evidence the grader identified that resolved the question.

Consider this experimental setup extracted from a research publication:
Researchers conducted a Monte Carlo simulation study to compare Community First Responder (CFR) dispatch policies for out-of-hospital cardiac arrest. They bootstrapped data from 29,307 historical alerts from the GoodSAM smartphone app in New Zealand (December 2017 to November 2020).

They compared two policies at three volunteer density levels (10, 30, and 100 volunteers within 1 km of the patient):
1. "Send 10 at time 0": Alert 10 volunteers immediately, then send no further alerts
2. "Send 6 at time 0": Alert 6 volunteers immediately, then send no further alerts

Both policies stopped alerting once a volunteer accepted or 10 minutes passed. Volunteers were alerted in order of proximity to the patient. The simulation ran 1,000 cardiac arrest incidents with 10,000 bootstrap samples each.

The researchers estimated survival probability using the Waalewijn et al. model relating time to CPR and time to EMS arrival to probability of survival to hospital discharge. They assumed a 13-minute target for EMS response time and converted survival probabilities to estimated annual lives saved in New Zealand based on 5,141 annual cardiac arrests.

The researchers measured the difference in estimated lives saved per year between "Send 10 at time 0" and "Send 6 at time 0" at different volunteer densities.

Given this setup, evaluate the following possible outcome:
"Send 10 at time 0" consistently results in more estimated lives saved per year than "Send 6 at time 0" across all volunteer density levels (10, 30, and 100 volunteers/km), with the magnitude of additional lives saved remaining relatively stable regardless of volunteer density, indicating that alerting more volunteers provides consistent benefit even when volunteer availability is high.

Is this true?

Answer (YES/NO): NO